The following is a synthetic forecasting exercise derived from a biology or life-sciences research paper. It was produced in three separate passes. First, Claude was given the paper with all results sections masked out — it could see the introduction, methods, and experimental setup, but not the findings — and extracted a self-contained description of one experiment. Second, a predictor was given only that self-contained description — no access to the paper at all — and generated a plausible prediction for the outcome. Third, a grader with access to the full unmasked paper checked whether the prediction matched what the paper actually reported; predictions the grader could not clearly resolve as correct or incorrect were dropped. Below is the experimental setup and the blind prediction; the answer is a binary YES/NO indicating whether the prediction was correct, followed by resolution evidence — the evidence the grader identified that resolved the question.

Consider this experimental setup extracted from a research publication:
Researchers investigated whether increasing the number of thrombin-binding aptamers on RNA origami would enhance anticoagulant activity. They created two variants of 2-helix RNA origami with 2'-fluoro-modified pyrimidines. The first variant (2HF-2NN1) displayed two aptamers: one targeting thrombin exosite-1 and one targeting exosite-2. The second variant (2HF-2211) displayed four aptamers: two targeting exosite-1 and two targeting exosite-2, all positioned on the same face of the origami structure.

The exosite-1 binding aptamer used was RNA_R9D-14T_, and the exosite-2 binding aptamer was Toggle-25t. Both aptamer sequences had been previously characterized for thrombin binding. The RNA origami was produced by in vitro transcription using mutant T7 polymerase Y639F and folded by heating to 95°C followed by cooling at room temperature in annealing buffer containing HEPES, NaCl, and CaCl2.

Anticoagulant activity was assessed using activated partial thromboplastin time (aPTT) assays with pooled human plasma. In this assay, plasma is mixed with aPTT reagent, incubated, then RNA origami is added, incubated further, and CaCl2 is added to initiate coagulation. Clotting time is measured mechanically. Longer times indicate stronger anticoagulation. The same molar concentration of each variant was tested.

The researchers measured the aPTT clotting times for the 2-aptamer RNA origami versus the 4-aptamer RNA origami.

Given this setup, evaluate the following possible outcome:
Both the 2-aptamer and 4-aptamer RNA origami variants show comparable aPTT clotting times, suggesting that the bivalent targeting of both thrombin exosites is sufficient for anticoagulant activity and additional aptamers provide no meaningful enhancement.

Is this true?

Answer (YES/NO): NO